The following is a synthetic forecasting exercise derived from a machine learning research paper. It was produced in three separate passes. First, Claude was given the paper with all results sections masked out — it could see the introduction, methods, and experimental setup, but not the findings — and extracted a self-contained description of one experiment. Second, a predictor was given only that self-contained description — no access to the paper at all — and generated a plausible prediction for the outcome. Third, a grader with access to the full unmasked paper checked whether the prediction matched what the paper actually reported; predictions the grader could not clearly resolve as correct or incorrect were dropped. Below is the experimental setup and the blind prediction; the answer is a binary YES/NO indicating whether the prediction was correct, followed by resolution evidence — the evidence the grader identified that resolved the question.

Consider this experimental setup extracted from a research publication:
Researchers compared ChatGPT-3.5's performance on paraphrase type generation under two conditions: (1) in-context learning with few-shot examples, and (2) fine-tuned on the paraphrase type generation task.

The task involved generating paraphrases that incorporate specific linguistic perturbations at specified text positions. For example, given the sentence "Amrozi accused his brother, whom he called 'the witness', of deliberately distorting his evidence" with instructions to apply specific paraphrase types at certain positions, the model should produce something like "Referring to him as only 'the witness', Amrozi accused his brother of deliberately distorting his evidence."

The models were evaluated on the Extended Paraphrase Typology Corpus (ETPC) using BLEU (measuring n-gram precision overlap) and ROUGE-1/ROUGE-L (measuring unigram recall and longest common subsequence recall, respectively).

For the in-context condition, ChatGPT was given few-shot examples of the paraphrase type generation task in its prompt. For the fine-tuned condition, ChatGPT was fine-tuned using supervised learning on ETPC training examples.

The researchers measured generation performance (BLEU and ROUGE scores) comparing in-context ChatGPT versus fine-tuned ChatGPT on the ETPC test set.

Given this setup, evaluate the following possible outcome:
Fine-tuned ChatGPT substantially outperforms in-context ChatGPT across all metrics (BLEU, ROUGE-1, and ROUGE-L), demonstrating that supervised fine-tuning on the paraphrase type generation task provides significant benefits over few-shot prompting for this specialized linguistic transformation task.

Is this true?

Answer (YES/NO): YES